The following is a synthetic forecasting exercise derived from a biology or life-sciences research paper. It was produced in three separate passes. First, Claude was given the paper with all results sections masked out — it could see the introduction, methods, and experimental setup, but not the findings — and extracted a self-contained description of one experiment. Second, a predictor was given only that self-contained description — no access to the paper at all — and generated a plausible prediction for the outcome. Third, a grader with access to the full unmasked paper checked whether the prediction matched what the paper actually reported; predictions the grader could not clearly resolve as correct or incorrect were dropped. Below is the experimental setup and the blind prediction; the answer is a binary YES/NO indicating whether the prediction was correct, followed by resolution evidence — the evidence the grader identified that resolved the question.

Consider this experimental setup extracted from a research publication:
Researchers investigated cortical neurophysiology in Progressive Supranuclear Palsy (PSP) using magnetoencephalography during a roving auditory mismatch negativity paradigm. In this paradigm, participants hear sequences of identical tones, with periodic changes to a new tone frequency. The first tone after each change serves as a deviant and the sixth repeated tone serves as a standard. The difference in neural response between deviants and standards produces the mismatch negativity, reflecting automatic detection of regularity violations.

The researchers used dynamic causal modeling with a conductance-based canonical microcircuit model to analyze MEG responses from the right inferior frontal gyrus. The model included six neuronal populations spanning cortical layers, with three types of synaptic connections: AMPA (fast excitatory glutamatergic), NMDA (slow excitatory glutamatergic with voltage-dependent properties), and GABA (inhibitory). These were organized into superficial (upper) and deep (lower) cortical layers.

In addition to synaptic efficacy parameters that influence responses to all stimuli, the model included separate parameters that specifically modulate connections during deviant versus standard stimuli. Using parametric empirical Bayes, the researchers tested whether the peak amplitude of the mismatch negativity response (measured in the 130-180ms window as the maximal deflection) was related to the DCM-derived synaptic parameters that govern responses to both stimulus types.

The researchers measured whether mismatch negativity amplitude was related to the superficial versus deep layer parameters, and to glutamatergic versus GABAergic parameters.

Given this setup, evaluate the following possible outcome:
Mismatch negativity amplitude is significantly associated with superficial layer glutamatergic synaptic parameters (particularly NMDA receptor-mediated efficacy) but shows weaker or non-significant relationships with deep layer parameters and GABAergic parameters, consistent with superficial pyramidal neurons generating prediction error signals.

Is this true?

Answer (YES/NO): YES